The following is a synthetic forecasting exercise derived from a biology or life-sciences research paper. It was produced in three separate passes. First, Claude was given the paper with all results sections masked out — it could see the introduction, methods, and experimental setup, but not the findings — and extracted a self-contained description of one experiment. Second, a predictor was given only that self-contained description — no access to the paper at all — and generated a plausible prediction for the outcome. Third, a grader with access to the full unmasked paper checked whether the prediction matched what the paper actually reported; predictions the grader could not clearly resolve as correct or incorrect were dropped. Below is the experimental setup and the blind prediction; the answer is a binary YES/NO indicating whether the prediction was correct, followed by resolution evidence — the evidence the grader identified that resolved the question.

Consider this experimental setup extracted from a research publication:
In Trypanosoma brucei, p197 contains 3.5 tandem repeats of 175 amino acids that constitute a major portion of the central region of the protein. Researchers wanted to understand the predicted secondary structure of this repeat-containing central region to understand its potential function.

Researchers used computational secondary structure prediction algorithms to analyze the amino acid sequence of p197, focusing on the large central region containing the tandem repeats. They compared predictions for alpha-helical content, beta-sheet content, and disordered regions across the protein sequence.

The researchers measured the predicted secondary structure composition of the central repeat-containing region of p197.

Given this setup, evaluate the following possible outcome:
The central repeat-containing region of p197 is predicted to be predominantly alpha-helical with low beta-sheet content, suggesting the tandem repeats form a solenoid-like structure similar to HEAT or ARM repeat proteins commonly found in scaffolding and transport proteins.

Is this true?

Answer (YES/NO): NO